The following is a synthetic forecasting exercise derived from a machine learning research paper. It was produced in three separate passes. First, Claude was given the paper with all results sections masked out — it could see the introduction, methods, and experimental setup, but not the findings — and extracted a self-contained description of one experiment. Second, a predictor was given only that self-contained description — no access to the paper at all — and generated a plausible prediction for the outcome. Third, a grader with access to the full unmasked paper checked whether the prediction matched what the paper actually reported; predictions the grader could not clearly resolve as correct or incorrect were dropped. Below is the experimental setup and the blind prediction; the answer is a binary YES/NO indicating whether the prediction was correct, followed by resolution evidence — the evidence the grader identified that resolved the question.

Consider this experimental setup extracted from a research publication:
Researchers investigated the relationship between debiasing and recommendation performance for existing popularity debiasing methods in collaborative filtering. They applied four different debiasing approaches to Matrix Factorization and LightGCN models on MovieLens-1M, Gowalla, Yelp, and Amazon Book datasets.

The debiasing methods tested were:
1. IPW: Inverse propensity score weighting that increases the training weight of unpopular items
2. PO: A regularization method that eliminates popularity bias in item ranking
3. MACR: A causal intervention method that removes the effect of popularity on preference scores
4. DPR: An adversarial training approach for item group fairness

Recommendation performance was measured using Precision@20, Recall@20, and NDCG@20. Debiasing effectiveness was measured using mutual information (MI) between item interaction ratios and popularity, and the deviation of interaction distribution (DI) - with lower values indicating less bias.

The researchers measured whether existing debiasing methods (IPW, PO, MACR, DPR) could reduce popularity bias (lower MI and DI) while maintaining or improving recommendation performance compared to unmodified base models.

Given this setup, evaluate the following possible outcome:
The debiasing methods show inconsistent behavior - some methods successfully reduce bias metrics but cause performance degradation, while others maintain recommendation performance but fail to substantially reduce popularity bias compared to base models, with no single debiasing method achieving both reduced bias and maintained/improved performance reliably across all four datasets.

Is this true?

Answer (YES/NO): NO